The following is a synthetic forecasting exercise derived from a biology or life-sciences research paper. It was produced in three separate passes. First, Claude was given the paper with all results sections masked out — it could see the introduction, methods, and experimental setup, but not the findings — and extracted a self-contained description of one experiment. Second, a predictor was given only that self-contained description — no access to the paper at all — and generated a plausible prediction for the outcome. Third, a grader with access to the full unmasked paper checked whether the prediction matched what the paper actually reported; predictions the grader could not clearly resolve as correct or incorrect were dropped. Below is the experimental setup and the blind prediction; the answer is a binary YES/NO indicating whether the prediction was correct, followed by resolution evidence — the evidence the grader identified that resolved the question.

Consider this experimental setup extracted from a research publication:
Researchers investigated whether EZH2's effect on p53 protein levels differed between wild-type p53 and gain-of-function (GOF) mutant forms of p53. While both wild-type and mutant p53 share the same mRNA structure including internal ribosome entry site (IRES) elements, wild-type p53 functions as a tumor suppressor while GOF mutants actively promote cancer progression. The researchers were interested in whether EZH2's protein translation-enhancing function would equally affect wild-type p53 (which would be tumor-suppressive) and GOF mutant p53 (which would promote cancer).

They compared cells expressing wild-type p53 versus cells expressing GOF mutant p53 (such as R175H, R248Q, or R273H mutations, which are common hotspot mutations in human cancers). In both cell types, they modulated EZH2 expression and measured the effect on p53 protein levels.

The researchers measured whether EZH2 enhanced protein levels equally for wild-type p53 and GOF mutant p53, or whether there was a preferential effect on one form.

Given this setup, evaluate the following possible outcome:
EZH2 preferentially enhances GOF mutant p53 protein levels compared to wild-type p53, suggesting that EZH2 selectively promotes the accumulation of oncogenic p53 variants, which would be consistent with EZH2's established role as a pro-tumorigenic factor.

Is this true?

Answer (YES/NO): NO